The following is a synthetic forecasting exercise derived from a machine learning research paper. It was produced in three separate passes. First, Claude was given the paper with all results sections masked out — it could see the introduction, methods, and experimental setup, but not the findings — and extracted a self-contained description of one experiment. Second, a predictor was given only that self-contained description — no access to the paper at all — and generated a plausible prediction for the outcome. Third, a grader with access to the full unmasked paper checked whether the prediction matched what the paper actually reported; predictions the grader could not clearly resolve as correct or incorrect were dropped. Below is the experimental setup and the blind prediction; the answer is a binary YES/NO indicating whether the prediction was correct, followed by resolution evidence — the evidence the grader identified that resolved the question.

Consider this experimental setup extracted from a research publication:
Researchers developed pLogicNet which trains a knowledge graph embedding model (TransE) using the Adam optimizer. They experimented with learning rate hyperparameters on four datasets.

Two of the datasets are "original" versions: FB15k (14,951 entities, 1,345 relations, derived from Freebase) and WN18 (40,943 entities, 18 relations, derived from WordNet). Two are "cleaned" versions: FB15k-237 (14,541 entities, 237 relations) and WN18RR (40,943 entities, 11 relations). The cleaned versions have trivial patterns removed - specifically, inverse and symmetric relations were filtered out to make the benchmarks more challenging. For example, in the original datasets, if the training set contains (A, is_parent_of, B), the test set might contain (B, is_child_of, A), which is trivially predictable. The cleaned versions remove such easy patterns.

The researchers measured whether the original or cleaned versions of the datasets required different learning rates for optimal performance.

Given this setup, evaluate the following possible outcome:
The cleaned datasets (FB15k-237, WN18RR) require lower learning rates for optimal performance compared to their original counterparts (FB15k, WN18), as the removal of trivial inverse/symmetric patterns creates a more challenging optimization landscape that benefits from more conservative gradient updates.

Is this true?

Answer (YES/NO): YES